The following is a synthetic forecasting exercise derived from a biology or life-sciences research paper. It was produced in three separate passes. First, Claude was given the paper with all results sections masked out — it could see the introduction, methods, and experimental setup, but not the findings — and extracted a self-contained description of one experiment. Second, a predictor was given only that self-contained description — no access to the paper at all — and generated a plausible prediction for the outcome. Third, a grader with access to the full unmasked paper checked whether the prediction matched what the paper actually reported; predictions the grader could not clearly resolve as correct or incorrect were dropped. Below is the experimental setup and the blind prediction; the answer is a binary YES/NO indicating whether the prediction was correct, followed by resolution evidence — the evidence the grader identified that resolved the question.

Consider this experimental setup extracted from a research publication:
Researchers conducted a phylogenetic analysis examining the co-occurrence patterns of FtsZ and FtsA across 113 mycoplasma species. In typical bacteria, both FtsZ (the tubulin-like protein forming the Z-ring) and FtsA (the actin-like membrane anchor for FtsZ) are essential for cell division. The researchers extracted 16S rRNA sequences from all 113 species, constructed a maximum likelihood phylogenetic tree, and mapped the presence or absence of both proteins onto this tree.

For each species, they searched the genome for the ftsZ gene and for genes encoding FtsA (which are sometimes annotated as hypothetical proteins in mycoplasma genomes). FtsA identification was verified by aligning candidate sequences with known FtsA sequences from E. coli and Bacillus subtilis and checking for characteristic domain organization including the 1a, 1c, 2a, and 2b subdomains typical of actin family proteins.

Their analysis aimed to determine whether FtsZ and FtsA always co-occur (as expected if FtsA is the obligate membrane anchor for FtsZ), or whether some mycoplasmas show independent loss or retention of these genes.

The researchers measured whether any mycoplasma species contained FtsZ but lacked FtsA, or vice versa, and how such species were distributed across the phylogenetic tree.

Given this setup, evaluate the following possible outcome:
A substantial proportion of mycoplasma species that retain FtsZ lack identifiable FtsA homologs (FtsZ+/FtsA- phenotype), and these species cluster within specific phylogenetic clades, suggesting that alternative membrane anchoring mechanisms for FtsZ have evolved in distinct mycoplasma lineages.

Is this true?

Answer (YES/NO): NO